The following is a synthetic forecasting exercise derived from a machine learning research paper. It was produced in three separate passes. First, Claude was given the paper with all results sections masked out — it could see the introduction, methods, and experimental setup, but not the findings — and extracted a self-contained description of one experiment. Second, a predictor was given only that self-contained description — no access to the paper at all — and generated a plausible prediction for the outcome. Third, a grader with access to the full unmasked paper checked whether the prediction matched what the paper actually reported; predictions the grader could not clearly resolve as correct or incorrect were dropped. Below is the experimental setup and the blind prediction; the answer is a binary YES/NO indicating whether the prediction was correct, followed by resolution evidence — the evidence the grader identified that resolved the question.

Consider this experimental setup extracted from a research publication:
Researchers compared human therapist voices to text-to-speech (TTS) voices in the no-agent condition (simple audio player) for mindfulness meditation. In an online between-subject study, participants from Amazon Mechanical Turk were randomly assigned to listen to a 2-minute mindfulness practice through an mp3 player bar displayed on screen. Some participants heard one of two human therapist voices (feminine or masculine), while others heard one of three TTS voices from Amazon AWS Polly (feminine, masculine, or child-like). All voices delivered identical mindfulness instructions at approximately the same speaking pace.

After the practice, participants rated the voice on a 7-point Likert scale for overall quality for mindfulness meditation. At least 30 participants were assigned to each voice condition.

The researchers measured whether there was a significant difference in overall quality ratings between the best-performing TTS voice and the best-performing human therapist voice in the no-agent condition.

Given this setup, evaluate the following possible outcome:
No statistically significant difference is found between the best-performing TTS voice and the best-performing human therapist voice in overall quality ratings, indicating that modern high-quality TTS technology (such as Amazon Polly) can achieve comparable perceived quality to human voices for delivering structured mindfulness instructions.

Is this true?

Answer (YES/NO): NO